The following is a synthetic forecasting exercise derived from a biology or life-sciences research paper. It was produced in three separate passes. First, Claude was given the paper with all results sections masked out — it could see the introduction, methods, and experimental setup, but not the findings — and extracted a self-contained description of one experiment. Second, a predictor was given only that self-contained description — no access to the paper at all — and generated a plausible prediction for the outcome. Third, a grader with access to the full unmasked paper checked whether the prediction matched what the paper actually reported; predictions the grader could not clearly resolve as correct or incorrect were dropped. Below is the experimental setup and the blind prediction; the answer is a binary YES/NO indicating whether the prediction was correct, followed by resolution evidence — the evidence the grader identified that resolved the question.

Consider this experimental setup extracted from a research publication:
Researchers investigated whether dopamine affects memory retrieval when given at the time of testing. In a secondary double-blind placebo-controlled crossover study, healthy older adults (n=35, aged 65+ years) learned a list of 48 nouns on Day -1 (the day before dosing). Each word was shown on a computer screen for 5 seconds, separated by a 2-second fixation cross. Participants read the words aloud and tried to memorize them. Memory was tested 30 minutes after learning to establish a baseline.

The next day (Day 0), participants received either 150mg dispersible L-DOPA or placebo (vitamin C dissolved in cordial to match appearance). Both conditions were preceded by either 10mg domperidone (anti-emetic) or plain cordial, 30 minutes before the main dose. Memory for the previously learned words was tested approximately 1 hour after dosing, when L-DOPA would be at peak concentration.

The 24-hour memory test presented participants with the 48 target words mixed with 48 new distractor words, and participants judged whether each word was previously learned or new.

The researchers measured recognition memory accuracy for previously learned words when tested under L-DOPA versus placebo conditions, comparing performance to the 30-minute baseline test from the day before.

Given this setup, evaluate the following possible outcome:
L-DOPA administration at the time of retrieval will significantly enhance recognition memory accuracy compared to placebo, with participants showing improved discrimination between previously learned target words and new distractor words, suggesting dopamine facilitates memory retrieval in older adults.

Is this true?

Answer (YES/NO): NO